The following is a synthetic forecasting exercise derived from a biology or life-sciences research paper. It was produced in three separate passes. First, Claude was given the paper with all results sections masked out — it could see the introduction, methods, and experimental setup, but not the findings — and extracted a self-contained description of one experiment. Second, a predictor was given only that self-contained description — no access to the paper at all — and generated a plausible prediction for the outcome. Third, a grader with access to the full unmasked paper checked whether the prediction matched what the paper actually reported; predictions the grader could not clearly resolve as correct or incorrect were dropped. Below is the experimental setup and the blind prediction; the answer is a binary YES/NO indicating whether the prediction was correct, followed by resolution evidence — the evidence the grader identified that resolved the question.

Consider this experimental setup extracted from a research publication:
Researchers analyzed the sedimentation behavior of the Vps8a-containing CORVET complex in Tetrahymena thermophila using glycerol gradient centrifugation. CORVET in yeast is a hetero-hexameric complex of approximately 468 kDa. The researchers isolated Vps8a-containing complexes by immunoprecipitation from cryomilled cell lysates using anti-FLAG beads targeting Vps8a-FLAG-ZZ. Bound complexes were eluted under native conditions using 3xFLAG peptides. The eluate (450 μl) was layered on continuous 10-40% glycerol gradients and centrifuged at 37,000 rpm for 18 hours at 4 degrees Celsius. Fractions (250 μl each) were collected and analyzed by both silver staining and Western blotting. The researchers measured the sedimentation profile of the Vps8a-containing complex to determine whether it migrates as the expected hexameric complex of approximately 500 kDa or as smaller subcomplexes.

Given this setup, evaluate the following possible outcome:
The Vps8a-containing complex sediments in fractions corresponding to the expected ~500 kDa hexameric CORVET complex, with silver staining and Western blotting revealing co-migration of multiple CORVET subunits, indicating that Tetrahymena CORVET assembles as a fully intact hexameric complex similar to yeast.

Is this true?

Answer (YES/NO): YES